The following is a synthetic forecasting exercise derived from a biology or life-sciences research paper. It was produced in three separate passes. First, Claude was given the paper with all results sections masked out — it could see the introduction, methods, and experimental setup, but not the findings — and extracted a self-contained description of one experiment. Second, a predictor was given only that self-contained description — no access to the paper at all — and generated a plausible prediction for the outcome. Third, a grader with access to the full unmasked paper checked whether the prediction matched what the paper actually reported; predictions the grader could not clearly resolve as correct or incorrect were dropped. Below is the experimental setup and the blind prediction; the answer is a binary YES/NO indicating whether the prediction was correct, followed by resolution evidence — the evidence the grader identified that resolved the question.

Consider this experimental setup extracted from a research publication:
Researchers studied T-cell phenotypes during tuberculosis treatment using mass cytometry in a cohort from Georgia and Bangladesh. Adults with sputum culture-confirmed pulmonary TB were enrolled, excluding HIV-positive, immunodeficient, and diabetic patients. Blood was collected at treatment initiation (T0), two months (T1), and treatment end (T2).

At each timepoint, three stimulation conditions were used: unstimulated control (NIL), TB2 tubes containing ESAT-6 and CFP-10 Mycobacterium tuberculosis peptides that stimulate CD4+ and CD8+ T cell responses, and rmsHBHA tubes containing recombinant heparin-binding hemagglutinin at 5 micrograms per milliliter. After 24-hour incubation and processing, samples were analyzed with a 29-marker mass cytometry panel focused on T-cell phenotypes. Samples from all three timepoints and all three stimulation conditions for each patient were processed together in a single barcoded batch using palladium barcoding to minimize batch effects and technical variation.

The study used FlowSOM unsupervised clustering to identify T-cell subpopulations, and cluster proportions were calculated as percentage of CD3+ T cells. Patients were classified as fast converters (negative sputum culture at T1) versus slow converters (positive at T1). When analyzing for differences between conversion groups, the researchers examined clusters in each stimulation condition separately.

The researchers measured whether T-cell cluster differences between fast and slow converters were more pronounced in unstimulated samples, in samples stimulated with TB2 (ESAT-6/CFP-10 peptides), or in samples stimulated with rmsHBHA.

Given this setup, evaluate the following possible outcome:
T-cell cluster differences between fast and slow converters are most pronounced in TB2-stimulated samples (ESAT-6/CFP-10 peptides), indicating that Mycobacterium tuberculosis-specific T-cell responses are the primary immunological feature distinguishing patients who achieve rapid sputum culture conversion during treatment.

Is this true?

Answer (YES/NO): YES